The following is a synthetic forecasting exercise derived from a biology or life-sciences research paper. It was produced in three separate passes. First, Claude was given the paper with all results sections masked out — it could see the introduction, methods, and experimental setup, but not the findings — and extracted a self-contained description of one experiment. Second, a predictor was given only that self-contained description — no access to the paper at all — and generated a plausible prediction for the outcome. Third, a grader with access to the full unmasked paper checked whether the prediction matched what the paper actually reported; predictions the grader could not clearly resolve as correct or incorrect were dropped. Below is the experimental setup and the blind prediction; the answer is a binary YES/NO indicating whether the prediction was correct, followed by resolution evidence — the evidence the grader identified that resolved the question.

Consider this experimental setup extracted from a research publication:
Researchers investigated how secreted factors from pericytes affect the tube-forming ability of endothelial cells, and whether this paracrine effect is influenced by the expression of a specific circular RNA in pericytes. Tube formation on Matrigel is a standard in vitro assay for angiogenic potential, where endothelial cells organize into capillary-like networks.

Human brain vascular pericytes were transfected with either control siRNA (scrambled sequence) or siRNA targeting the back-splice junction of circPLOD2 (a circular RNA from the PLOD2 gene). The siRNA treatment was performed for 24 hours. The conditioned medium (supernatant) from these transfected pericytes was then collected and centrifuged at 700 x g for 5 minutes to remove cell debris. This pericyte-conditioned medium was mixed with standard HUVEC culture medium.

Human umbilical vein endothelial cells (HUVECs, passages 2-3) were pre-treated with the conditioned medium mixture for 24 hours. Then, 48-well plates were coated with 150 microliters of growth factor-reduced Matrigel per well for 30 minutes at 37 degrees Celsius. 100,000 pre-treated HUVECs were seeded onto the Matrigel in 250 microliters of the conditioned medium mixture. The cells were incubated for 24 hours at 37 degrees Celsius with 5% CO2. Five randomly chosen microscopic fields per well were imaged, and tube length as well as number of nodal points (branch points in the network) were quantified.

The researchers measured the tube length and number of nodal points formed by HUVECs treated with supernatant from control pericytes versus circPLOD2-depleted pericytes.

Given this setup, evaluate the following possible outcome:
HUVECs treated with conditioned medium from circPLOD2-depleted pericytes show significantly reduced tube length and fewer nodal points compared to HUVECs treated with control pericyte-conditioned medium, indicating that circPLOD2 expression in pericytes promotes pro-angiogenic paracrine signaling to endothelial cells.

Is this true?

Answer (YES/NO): NO